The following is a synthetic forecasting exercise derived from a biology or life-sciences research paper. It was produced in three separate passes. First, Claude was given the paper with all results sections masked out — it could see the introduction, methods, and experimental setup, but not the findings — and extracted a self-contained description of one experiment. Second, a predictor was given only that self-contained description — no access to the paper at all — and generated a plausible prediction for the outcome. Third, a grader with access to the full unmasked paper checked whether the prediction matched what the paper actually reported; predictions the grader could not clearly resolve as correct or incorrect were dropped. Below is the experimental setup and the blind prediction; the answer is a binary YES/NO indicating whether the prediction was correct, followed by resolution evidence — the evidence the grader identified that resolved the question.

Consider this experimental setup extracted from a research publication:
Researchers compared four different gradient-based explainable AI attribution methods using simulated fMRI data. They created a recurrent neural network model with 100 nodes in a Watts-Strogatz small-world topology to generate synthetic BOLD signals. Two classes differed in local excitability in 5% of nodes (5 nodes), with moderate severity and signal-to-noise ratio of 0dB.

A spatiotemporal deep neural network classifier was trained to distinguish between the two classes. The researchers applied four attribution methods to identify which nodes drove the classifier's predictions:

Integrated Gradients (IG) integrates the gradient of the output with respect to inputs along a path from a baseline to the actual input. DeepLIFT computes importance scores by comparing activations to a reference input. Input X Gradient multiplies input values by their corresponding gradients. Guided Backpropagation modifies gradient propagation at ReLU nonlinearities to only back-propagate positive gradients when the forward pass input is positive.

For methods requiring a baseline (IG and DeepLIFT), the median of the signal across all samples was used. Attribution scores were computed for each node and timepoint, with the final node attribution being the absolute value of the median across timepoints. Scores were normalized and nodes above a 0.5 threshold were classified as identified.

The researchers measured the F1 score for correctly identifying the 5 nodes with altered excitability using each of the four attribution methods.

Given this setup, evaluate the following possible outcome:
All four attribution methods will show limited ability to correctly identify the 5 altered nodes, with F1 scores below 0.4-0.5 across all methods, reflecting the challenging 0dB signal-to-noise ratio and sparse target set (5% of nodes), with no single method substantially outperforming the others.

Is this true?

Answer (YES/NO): NO